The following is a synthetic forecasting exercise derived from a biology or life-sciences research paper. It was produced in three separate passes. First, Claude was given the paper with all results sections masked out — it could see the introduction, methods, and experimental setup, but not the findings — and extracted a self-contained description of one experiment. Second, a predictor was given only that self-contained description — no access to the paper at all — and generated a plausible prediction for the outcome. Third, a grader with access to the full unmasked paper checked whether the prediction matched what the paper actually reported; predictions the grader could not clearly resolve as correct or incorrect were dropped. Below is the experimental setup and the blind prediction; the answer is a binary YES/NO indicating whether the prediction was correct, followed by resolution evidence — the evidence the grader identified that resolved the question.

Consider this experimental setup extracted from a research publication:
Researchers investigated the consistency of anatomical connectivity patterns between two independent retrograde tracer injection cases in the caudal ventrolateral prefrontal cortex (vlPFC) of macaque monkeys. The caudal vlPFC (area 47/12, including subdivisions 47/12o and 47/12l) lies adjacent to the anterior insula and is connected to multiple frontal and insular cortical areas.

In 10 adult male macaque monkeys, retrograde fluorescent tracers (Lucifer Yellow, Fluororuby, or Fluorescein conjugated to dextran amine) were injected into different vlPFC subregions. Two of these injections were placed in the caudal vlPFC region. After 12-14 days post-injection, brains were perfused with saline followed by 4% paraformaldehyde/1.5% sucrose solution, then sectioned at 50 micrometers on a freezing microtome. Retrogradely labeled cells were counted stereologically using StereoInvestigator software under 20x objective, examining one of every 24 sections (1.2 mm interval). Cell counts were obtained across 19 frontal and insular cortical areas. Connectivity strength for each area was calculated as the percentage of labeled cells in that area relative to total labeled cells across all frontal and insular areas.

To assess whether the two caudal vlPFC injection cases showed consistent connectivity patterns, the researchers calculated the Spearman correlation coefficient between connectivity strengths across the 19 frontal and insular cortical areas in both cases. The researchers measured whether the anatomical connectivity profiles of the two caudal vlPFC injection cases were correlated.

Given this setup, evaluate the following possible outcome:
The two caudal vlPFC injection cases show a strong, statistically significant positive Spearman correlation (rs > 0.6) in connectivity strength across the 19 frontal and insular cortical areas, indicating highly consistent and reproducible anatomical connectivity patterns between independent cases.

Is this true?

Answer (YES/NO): YES